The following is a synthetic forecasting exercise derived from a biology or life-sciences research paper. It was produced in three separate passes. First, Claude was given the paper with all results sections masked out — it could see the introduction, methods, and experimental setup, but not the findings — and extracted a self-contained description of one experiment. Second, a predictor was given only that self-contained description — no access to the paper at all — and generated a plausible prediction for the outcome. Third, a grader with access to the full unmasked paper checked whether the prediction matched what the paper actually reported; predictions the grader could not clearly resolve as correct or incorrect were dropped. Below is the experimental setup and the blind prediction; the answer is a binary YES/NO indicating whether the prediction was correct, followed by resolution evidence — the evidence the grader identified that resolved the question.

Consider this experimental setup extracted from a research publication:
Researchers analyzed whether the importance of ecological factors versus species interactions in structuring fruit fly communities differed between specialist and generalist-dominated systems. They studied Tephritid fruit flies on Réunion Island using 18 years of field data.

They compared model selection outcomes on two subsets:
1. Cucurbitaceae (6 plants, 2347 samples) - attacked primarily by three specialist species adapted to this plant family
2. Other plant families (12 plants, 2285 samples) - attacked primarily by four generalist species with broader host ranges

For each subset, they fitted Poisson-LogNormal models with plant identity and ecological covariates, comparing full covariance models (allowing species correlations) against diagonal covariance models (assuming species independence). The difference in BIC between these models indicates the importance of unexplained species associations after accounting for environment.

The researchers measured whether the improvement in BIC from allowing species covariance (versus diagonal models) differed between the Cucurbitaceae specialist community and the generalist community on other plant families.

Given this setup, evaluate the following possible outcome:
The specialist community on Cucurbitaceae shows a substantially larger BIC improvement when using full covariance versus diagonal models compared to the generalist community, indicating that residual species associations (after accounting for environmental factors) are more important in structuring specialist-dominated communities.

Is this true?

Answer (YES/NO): YES